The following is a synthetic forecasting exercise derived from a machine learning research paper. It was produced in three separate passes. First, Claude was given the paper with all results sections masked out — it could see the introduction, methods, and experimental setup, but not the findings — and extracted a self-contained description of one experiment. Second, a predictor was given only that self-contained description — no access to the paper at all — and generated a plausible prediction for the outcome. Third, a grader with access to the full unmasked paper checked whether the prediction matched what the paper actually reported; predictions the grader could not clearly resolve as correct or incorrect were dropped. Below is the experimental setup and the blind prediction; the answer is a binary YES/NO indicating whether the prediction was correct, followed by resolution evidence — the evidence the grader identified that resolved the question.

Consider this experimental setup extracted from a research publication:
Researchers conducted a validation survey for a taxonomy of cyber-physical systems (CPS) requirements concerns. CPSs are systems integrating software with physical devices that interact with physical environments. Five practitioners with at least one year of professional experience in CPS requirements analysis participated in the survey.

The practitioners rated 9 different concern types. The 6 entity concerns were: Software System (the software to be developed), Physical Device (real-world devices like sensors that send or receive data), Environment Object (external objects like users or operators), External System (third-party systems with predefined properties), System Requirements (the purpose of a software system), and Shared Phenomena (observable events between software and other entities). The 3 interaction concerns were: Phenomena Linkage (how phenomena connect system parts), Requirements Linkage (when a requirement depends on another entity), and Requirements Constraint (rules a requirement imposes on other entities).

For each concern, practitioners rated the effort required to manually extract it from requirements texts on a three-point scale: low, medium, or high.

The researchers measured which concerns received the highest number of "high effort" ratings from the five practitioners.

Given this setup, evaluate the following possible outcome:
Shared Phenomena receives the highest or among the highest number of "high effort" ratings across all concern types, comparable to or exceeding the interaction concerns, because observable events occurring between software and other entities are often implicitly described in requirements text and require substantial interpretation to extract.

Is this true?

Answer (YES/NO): NO